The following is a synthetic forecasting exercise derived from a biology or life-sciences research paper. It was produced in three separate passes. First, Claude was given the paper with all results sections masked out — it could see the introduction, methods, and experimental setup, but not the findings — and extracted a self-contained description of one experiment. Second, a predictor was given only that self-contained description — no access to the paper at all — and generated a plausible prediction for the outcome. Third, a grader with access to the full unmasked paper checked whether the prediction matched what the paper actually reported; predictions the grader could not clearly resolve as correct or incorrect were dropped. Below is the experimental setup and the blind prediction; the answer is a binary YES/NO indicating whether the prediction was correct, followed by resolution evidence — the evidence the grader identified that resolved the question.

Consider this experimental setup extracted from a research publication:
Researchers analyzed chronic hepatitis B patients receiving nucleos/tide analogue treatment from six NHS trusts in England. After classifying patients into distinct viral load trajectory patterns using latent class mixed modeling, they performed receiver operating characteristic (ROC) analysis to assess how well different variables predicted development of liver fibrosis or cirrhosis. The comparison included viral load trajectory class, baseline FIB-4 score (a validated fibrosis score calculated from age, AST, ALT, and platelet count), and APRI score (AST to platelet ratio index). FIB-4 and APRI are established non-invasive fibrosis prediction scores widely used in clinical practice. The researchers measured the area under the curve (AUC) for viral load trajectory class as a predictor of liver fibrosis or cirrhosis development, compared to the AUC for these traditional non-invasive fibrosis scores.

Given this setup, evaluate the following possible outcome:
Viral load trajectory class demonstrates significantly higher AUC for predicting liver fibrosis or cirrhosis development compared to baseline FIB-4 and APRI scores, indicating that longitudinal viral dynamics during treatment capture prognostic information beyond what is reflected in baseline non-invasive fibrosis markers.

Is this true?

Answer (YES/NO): NO